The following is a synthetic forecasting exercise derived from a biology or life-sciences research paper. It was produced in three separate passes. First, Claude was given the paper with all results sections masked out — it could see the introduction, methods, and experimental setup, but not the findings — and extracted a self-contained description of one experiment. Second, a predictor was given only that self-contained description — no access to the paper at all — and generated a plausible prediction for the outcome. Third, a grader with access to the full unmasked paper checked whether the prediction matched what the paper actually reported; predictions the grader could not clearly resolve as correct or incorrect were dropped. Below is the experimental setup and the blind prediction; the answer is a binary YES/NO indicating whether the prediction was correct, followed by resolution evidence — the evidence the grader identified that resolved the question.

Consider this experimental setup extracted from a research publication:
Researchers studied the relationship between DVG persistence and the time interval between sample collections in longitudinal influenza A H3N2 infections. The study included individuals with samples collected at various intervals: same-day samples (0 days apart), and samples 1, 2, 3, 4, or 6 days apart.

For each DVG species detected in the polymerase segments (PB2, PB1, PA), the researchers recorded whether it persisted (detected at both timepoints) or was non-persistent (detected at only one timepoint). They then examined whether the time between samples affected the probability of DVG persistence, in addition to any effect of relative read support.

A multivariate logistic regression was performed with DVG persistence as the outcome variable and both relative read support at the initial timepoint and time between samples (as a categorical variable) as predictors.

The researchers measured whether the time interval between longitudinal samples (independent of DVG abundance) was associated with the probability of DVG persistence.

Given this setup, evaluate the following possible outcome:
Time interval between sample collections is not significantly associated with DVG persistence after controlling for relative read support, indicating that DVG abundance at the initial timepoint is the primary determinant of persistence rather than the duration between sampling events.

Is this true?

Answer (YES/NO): NO